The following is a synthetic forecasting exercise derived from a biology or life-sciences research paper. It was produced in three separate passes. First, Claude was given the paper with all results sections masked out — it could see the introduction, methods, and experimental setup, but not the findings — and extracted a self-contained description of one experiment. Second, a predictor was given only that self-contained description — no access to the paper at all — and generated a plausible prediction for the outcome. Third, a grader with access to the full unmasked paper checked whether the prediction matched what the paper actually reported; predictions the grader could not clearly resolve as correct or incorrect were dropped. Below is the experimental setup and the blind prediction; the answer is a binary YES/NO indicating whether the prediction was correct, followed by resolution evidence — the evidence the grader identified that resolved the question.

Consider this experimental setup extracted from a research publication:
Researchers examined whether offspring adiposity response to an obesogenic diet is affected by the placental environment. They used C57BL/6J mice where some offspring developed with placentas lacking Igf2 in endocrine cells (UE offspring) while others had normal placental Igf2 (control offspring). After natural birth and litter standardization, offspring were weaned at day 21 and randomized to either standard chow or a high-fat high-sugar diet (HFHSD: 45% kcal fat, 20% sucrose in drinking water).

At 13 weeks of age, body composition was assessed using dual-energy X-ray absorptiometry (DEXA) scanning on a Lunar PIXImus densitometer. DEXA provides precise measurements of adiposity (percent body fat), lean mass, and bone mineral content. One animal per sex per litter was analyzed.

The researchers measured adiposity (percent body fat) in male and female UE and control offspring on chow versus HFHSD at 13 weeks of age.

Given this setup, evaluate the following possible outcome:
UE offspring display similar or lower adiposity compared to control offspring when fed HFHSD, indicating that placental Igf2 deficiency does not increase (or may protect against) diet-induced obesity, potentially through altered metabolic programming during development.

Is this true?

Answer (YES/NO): NO